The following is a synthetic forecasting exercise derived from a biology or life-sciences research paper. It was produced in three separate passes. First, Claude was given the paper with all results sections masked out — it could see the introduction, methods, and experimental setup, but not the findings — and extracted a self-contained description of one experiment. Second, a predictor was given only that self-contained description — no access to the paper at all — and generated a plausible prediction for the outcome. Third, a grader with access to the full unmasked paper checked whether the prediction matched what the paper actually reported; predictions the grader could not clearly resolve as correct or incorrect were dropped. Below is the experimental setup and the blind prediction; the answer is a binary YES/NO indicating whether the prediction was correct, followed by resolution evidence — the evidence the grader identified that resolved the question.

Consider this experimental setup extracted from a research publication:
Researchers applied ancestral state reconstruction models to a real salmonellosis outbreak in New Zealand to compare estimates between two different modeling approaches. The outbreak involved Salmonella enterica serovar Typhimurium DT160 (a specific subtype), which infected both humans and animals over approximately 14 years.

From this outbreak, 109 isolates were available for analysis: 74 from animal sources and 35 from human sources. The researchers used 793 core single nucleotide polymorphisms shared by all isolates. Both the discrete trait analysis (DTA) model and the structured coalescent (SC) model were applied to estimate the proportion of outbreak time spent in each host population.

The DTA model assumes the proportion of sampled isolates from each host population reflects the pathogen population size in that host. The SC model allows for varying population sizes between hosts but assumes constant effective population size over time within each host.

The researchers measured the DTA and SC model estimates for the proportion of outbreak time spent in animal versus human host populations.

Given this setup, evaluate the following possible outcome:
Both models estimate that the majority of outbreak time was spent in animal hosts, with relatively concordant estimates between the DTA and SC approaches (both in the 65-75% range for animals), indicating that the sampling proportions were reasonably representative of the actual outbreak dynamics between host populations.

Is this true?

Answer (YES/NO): NO